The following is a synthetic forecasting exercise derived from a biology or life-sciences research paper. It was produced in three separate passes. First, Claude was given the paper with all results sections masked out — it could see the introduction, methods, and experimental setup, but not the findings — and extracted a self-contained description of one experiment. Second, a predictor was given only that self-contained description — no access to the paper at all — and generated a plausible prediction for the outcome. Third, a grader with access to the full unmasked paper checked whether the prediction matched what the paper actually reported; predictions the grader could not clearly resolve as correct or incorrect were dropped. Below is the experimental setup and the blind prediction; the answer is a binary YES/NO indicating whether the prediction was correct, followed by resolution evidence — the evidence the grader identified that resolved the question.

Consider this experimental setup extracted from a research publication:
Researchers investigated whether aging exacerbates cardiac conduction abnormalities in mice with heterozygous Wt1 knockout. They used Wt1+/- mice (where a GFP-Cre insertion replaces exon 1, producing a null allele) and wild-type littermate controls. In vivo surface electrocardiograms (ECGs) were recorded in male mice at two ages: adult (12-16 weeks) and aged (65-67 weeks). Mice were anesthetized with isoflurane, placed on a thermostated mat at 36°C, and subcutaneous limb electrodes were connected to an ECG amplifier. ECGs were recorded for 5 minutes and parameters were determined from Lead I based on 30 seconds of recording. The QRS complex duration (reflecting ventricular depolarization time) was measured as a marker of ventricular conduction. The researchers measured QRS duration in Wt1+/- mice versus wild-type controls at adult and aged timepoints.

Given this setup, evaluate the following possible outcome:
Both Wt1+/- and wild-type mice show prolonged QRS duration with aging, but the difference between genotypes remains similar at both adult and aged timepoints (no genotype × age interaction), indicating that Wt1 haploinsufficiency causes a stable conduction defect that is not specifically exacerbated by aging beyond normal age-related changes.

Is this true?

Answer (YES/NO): NO